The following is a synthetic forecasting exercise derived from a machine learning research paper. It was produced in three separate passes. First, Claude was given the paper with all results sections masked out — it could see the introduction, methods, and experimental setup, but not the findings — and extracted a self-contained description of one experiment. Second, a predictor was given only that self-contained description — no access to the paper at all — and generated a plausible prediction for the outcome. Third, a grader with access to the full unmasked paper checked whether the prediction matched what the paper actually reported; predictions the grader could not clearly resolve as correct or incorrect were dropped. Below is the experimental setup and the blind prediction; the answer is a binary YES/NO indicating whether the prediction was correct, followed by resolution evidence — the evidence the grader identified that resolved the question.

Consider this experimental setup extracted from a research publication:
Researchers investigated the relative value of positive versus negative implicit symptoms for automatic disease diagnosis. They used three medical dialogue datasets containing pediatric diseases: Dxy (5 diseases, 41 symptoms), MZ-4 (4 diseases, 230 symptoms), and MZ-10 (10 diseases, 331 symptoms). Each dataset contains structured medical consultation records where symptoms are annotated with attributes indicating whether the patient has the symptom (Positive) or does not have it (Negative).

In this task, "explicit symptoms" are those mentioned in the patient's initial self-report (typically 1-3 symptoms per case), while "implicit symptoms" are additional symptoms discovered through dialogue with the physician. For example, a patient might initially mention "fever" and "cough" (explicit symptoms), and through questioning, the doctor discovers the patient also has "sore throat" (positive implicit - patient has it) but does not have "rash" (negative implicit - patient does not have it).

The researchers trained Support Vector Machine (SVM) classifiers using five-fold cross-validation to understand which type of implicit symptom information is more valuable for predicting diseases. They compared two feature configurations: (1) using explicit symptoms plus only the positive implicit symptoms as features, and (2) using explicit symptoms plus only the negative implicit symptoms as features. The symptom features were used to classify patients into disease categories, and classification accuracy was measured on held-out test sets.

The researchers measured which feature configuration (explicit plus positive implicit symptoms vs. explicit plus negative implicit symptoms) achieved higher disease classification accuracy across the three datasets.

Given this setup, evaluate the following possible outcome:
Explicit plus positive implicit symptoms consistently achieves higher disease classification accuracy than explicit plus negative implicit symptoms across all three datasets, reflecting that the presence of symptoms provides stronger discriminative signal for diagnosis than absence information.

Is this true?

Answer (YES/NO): YES